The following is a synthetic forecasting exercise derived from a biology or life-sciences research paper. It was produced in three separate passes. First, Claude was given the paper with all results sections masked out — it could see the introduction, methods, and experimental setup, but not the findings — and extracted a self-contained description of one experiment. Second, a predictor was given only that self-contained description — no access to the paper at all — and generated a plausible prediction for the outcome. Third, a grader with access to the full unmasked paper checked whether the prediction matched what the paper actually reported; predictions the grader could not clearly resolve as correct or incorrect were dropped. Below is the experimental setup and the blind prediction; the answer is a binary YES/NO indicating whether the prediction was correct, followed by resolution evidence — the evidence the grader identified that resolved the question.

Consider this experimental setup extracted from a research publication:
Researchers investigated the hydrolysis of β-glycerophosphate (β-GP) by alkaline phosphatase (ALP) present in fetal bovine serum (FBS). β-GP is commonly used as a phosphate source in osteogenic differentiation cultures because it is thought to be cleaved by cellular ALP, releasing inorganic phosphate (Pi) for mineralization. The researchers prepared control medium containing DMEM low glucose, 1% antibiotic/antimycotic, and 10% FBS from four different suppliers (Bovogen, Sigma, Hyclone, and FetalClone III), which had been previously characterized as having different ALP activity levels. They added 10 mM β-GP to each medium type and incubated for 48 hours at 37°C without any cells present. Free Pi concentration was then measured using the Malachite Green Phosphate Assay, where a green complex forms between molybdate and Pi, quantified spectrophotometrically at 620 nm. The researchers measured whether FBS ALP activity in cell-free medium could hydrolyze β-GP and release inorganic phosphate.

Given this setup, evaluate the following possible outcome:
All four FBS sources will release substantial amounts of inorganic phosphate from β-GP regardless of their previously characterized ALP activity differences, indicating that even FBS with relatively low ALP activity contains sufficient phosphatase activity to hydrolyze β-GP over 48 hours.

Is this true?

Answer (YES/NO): NO